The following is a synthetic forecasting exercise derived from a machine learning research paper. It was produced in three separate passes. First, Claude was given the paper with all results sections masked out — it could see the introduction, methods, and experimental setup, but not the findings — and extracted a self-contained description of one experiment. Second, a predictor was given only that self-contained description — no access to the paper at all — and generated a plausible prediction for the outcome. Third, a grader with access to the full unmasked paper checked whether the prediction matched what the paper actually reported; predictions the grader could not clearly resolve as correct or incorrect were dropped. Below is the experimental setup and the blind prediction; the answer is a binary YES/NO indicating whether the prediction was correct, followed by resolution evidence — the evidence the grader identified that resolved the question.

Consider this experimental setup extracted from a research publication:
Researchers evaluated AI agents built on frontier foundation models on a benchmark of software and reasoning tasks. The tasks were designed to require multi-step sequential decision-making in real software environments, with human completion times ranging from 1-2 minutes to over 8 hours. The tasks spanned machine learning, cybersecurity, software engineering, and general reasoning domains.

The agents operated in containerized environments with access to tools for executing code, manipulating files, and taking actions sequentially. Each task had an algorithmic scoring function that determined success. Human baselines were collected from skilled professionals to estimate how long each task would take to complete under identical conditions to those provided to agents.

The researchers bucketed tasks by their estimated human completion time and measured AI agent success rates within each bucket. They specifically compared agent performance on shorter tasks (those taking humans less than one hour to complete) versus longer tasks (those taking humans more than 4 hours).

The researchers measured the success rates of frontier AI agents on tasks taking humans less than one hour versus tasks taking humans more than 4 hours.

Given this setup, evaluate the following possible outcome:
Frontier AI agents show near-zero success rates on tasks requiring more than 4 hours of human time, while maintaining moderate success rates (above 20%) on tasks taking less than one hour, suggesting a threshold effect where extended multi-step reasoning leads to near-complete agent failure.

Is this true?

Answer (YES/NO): NO